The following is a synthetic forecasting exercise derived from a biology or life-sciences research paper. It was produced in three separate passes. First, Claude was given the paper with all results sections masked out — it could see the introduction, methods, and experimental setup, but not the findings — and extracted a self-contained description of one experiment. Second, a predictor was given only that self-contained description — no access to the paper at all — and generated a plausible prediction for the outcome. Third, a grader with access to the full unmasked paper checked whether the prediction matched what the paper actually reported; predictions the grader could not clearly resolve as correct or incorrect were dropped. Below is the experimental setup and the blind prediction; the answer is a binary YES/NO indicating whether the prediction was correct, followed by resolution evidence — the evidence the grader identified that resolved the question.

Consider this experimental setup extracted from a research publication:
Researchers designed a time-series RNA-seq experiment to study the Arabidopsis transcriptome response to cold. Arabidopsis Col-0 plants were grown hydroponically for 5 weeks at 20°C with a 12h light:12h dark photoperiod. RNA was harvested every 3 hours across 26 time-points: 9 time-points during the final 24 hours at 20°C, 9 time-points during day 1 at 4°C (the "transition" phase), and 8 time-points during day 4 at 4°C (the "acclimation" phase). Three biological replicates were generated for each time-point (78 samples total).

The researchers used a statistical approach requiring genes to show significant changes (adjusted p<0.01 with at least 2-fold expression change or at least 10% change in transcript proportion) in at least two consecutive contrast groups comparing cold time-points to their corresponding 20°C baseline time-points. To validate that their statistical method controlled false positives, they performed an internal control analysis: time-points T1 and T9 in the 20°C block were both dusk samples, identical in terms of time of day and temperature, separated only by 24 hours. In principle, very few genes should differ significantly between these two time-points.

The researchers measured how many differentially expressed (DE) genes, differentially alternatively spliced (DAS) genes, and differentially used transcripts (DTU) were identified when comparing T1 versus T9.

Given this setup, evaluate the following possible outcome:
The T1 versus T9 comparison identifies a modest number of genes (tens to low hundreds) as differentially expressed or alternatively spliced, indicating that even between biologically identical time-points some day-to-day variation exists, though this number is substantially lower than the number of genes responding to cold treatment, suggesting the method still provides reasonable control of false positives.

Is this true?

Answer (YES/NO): NO